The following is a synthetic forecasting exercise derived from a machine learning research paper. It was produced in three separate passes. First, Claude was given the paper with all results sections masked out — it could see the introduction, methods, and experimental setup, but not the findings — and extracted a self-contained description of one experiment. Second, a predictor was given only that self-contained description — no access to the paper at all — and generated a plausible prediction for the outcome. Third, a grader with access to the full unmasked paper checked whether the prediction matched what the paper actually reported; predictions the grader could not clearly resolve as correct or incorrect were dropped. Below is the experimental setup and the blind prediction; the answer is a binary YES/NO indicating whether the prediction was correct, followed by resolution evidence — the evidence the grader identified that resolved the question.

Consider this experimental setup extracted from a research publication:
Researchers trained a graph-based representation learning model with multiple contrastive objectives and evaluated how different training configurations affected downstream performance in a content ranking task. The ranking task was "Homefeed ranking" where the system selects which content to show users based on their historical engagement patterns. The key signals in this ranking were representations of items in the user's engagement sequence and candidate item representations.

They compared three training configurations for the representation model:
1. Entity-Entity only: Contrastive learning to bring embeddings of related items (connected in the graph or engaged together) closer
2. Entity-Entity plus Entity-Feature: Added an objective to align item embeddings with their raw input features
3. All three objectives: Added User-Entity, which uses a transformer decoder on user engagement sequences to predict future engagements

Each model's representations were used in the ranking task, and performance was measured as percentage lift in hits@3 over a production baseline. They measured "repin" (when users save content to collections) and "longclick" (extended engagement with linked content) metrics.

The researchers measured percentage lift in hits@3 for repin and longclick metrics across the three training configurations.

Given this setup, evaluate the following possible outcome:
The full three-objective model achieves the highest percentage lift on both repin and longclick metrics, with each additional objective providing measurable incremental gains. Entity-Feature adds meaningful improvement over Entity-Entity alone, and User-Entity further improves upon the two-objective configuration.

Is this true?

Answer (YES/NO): YES